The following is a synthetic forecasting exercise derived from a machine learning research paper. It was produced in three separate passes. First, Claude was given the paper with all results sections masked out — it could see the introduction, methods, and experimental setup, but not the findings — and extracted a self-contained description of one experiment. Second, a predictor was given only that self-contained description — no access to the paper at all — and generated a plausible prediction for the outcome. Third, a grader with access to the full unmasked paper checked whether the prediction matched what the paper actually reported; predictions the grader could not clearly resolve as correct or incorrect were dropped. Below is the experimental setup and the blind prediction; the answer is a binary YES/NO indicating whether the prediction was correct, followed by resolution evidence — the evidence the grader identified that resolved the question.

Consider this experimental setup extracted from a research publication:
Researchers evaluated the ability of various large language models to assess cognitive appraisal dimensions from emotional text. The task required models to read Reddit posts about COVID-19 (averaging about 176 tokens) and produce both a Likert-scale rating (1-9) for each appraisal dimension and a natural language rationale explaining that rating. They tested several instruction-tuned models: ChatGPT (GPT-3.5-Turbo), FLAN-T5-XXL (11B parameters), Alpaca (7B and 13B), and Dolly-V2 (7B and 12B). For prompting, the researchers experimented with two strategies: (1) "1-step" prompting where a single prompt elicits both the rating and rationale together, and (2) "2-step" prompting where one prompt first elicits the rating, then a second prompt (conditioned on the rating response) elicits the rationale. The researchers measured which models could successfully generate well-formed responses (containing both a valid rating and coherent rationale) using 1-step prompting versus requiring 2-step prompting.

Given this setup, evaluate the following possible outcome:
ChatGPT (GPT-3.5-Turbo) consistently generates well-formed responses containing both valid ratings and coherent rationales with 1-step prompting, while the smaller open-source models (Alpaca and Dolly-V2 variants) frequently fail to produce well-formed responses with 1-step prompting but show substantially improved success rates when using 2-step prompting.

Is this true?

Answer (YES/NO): YES